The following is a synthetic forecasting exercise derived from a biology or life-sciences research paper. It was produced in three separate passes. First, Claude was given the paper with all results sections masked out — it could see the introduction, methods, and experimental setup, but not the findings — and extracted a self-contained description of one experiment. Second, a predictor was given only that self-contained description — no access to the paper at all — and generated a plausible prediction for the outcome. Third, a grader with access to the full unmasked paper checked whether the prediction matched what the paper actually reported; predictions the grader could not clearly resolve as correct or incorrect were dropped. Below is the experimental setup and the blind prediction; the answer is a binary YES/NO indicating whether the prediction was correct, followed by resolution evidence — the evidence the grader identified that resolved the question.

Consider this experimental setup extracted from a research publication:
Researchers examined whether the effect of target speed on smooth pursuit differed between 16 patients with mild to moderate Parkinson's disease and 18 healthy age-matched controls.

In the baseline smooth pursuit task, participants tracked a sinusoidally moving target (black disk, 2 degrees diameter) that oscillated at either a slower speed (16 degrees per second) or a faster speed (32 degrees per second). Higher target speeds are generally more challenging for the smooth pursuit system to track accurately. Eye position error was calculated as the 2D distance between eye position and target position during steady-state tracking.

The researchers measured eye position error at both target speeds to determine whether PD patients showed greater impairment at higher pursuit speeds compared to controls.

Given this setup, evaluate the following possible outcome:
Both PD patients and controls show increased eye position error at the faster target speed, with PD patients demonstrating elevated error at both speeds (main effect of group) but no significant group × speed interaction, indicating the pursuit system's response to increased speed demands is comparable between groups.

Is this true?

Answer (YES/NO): NO